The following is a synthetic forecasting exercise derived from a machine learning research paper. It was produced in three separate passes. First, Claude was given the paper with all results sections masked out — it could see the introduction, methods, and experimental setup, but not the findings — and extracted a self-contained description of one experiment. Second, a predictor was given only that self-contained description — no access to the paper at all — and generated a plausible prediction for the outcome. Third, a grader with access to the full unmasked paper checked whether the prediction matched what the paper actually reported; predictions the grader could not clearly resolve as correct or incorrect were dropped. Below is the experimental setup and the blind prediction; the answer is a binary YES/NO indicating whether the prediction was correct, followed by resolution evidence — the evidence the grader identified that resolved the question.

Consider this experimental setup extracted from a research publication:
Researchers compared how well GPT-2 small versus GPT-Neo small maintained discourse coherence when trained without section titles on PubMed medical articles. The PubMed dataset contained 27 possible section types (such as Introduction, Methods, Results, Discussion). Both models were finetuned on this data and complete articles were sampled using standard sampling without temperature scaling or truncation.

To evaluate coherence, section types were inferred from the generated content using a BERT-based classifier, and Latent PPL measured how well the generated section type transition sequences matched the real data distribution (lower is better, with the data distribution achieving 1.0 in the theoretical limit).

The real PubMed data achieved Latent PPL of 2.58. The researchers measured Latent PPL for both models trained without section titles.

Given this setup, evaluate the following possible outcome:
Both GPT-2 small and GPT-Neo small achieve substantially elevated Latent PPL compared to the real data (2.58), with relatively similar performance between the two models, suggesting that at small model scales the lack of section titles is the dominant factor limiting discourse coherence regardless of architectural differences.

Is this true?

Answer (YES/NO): NO